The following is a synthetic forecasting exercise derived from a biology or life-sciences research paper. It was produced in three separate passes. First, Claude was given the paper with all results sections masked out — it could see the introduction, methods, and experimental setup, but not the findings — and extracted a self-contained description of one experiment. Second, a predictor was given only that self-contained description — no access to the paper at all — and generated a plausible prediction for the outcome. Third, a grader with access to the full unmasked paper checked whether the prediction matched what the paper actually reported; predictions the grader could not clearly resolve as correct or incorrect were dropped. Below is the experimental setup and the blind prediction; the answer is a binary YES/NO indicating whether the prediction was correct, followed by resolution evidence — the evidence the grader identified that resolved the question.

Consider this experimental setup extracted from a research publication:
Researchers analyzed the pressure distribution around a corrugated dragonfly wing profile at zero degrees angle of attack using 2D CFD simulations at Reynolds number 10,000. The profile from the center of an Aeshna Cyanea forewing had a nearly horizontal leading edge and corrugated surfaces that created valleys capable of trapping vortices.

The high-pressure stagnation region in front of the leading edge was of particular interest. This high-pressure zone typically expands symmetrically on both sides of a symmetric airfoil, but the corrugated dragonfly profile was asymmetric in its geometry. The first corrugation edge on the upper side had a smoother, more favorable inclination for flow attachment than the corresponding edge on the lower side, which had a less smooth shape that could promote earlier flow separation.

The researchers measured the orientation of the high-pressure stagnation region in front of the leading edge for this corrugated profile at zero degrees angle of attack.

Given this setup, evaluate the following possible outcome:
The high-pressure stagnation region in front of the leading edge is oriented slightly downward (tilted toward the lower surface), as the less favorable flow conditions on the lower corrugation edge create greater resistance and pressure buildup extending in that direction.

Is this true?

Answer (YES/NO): NO